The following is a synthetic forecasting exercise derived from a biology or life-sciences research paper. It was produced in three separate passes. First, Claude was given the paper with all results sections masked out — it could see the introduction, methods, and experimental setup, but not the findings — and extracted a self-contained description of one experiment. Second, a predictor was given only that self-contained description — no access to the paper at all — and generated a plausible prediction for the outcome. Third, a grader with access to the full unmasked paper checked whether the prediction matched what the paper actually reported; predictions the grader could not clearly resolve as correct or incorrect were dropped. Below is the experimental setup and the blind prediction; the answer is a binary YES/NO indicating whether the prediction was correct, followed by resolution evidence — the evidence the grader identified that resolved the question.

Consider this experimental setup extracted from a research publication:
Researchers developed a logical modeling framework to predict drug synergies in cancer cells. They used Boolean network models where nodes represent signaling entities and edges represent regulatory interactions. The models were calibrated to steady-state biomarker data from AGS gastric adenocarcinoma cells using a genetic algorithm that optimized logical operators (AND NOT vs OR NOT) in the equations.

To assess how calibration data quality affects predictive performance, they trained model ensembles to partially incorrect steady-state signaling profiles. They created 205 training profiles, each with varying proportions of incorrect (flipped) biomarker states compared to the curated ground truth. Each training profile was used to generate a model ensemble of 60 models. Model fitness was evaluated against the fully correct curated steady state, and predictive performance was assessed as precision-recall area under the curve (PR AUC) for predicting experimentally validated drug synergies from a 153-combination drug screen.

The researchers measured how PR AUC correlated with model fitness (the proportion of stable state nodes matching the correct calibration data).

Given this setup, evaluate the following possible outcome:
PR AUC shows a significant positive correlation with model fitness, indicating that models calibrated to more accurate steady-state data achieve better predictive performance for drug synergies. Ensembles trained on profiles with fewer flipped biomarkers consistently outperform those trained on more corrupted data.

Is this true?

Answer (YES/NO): YES